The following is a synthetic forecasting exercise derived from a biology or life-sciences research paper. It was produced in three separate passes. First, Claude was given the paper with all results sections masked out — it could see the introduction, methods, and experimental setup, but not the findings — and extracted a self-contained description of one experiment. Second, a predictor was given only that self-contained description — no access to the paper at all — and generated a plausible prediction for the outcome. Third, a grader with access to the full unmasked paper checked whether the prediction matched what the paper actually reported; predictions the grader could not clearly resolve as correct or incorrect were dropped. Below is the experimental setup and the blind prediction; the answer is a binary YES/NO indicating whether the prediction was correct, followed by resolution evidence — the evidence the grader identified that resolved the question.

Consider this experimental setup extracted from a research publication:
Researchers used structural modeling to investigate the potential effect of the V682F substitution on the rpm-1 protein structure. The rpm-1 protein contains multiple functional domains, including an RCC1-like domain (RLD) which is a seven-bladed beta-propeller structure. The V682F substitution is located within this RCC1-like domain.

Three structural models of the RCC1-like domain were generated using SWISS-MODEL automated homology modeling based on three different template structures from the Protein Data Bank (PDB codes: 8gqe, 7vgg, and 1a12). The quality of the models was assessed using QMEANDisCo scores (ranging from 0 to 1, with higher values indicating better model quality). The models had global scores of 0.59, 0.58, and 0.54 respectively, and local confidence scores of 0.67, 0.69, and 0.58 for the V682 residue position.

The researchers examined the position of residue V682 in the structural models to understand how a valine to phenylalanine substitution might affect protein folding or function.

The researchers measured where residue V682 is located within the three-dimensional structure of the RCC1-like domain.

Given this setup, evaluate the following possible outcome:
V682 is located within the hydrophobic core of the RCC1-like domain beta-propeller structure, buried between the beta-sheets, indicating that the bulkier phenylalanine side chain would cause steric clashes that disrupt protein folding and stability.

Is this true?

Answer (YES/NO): NO